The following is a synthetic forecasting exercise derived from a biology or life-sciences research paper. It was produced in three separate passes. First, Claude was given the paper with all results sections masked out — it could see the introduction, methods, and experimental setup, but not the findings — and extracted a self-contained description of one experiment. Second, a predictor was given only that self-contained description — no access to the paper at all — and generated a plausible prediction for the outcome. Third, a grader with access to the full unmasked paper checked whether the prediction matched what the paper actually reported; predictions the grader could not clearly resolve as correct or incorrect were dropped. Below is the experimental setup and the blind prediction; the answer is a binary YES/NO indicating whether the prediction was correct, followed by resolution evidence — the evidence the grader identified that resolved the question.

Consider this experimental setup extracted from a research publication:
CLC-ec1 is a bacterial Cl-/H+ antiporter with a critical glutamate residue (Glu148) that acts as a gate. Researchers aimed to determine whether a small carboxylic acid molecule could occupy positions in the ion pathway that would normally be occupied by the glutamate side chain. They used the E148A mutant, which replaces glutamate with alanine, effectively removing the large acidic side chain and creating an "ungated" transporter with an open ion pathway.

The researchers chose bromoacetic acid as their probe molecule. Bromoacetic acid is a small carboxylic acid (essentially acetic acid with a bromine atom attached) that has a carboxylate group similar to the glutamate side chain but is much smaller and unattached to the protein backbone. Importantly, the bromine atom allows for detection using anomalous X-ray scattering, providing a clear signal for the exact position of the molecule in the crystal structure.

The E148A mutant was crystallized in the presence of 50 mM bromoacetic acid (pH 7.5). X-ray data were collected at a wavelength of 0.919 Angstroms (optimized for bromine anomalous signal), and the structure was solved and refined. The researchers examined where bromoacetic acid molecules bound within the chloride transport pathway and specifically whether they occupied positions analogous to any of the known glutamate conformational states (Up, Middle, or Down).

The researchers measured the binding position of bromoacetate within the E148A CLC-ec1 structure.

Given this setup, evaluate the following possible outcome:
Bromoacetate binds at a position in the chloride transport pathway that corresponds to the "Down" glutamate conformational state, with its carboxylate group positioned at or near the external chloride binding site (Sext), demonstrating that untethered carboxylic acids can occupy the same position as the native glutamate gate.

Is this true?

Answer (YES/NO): NO